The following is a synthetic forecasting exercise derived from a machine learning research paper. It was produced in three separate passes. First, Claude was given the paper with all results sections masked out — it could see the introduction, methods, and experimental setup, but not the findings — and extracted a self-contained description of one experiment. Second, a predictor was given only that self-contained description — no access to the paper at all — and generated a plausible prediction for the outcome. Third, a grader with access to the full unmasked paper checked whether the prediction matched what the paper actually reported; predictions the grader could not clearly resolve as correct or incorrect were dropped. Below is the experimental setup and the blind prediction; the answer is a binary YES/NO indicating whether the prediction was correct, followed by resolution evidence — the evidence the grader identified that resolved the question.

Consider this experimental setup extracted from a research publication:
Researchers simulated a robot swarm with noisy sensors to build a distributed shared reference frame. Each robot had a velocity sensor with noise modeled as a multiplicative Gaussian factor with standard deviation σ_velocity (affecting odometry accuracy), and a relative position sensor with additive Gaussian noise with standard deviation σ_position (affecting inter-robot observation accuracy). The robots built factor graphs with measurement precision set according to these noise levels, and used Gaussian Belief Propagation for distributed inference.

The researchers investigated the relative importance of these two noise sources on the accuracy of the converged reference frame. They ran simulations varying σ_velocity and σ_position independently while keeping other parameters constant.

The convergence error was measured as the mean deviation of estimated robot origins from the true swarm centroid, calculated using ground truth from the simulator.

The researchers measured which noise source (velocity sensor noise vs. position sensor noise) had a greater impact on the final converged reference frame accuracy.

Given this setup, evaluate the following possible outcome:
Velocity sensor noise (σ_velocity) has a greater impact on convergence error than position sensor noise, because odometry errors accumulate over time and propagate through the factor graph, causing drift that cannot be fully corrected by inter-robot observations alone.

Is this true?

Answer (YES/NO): NO